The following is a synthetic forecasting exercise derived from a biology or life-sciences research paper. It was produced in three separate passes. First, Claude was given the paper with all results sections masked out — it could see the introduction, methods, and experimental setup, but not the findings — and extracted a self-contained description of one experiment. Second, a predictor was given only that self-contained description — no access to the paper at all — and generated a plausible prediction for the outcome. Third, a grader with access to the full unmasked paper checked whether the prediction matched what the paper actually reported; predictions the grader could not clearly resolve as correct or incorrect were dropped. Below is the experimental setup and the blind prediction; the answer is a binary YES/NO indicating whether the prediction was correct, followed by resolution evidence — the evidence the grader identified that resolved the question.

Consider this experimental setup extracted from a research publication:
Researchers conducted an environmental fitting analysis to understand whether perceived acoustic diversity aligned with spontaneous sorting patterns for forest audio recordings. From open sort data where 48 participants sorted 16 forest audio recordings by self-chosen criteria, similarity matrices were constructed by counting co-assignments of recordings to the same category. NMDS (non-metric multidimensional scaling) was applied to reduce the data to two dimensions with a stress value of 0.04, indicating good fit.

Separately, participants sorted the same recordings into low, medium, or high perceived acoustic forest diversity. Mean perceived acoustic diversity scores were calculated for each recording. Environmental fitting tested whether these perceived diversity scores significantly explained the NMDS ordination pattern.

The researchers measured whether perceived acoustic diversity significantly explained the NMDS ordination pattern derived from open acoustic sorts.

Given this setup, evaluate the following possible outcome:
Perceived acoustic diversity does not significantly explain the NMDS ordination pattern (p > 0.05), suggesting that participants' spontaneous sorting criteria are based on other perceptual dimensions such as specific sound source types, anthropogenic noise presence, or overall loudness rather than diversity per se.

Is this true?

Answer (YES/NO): NO